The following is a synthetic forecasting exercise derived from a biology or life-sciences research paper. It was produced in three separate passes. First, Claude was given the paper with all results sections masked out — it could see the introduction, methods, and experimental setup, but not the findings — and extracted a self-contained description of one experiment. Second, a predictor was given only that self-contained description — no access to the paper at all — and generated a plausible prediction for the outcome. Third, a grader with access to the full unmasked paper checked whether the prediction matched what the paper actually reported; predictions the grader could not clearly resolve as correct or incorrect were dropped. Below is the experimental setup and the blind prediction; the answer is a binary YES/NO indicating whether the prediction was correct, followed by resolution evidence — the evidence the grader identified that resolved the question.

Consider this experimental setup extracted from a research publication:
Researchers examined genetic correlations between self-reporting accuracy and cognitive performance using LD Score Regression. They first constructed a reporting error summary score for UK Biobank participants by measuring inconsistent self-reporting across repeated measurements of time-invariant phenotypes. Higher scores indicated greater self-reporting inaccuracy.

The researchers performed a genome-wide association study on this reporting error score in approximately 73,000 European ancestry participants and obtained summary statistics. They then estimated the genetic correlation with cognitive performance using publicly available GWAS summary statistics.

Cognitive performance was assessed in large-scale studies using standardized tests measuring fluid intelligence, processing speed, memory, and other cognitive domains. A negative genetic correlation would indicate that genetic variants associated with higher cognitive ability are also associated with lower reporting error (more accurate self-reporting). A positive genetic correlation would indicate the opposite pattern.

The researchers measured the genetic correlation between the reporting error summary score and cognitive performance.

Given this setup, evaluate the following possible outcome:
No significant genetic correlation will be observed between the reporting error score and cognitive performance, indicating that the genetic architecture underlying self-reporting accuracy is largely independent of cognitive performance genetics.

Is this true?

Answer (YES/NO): NO